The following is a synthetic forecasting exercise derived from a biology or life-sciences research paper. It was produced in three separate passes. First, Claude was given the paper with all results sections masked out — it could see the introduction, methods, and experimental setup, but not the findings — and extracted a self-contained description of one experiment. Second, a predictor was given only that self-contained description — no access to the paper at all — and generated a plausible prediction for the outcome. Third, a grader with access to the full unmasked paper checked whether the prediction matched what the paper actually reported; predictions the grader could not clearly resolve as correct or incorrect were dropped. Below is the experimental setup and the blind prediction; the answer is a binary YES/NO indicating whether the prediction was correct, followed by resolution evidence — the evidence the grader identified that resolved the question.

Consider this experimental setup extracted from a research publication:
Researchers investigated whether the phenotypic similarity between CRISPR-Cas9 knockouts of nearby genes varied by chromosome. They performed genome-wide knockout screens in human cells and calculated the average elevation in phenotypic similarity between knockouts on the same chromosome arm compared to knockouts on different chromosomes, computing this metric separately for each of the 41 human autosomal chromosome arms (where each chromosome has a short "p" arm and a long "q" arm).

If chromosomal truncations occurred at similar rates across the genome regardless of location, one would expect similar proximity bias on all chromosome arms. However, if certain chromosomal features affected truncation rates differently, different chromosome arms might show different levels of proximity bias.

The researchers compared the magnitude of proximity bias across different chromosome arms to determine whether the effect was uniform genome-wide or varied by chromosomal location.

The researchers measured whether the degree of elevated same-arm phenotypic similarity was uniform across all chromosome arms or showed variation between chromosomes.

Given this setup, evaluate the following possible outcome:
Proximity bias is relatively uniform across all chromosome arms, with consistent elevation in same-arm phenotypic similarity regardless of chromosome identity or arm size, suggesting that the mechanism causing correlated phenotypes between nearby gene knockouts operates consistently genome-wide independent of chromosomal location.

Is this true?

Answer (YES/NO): NO